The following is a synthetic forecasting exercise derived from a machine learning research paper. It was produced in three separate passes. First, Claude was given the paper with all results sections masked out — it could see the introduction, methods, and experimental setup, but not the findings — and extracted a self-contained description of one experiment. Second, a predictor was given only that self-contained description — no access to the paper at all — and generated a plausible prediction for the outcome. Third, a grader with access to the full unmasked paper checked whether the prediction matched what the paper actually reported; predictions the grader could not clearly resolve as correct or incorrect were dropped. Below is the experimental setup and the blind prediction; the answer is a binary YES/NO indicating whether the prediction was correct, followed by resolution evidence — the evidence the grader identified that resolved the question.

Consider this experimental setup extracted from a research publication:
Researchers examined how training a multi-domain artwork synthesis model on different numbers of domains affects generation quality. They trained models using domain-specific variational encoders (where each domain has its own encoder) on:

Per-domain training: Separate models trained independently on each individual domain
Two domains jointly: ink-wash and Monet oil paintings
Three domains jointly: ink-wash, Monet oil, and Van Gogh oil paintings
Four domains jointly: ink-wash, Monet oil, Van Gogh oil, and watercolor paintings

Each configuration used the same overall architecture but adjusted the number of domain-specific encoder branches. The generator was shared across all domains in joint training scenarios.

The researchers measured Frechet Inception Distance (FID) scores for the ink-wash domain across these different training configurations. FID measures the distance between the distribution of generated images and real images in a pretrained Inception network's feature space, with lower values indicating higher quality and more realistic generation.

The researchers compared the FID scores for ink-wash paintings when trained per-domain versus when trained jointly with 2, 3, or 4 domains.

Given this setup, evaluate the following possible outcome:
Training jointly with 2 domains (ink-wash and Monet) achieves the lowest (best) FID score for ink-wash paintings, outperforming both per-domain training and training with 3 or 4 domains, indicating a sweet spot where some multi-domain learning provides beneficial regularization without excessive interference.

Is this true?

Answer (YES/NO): NO